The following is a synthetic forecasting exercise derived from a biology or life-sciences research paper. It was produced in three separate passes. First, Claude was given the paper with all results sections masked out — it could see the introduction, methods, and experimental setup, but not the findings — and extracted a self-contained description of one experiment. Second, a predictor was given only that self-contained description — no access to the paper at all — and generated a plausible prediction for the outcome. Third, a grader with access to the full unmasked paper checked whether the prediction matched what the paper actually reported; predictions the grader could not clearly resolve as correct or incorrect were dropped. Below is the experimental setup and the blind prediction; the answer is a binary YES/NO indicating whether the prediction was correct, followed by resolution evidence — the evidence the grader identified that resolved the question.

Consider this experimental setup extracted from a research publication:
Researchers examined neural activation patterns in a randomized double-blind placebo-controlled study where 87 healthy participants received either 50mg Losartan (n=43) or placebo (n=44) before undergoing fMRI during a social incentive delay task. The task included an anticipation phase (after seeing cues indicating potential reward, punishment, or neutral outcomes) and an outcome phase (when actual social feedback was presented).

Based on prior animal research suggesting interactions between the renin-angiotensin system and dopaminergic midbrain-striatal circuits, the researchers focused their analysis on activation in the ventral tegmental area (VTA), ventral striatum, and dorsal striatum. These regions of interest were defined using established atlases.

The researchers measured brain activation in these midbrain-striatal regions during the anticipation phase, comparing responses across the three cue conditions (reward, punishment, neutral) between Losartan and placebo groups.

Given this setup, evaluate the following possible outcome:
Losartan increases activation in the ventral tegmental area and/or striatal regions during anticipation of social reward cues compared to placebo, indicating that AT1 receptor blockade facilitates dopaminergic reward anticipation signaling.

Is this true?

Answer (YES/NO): NO